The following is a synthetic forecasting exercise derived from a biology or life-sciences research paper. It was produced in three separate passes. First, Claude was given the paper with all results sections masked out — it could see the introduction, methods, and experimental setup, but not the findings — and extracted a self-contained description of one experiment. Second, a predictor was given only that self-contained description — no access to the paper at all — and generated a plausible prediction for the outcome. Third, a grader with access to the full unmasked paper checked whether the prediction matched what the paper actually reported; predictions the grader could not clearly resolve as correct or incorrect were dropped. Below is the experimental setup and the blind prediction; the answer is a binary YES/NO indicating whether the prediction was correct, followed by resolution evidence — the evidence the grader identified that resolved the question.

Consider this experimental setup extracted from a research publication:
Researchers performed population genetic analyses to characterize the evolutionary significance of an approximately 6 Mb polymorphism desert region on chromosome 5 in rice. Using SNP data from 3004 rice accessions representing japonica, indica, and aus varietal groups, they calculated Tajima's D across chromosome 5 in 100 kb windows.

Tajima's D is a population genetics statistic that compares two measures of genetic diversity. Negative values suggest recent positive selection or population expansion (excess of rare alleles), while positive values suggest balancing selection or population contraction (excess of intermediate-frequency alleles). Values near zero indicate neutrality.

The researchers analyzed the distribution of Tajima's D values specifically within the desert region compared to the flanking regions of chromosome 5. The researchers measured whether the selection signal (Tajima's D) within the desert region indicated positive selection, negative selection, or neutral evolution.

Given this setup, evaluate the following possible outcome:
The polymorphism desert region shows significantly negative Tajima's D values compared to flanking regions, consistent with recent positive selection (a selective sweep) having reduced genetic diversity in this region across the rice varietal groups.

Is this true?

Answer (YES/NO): NO